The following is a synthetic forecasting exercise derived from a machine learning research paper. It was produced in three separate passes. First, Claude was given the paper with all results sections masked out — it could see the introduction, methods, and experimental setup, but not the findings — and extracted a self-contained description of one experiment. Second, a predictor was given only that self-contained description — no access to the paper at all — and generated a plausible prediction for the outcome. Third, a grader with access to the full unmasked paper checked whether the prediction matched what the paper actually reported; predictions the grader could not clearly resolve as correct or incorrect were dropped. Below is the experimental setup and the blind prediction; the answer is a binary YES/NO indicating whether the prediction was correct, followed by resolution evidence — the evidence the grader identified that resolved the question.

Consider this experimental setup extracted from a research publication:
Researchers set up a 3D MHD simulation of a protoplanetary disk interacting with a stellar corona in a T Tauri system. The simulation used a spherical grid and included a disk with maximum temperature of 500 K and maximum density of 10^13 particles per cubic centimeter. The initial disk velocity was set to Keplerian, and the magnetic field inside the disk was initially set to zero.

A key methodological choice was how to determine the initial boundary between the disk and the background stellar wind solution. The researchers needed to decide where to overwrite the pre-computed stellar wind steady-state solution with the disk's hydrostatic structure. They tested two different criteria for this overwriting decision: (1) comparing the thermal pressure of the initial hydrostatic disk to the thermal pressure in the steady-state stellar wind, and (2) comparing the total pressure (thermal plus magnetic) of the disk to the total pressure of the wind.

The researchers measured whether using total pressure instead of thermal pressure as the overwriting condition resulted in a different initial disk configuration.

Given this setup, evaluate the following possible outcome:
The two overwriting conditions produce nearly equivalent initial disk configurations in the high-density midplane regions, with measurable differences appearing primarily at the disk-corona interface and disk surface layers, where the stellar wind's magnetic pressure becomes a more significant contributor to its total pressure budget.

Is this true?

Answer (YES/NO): NO